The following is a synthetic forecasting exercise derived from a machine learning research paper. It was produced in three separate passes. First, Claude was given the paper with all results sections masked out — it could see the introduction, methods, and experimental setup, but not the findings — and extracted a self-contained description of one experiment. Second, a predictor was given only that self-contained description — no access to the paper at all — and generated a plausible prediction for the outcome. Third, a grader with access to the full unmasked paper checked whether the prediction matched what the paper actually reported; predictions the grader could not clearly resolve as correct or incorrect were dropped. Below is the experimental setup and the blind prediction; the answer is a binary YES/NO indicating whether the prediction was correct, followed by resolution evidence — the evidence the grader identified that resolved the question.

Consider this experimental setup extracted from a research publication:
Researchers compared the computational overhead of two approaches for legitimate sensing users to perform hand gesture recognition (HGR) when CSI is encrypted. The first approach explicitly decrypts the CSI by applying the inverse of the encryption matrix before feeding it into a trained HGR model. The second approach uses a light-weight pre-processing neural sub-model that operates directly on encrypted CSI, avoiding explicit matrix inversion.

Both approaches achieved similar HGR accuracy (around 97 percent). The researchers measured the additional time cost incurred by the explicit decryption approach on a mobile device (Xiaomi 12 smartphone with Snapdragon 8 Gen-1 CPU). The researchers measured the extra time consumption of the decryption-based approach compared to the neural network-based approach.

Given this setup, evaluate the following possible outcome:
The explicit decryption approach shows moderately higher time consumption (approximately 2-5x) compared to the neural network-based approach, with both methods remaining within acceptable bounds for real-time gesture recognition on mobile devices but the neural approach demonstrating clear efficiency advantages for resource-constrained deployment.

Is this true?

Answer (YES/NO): NO